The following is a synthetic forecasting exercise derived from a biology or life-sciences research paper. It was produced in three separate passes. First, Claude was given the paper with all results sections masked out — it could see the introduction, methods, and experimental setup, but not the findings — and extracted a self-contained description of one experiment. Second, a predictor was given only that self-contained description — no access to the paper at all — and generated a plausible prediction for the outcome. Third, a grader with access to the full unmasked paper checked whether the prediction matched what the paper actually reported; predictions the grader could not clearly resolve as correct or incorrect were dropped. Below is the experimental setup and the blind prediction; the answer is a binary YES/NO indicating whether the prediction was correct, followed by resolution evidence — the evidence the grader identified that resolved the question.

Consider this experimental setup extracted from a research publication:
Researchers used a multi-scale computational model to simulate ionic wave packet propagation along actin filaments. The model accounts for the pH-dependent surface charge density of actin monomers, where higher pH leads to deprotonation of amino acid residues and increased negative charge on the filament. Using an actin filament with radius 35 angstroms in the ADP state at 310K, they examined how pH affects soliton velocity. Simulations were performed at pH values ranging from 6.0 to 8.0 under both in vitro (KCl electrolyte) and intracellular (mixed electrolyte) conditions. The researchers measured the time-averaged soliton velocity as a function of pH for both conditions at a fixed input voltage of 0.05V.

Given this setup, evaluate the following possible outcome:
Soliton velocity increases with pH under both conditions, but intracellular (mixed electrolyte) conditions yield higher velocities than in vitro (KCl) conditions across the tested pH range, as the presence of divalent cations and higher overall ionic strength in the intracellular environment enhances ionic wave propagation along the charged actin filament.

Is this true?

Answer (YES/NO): NO